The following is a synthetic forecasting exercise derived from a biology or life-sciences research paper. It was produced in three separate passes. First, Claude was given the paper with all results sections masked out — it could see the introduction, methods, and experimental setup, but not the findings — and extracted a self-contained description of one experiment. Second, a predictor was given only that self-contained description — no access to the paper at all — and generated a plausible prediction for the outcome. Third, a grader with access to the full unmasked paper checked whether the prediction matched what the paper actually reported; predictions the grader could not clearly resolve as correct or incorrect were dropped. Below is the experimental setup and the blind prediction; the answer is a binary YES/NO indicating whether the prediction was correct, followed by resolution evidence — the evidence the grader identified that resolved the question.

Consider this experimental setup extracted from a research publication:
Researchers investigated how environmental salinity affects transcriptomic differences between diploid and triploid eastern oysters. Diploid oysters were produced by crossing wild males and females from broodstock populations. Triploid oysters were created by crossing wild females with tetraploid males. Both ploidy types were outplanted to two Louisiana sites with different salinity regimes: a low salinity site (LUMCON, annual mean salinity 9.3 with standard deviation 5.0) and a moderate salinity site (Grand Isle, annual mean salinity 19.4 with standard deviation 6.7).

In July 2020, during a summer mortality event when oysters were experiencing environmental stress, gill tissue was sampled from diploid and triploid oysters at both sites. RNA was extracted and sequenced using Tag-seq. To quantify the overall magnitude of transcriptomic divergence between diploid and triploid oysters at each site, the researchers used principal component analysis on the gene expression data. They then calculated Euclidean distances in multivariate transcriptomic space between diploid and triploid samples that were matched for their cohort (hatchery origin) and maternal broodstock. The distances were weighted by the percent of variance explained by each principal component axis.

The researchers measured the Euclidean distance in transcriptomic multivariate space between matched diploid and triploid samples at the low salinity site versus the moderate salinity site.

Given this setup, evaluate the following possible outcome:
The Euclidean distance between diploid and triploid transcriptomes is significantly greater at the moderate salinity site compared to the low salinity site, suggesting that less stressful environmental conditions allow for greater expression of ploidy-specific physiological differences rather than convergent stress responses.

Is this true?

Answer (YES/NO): NO